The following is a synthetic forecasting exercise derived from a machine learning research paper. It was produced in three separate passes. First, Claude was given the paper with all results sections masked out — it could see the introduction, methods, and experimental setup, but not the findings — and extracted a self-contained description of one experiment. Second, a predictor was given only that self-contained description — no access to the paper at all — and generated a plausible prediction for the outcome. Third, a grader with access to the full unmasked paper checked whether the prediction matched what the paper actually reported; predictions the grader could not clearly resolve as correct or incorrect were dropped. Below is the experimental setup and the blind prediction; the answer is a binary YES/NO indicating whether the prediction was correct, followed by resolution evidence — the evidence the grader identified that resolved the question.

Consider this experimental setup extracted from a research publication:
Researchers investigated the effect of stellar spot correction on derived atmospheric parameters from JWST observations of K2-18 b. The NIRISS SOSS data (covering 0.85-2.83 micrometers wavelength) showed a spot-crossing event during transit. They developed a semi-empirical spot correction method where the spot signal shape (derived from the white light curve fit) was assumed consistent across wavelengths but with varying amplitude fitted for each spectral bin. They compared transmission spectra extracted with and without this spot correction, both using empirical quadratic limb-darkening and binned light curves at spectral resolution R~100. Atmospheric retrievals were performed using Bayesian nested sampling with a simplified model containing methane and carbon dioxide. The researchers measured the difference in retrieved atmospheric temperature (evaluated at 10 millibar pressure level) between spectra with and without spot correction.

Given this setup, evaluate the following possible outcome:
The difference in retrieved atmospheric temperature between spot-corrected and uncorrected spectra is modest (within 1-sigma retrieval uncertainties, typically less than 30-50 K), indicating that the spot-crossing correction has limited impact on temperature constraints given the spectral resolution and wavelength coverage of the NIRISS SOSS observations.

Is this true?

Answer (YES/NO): YES